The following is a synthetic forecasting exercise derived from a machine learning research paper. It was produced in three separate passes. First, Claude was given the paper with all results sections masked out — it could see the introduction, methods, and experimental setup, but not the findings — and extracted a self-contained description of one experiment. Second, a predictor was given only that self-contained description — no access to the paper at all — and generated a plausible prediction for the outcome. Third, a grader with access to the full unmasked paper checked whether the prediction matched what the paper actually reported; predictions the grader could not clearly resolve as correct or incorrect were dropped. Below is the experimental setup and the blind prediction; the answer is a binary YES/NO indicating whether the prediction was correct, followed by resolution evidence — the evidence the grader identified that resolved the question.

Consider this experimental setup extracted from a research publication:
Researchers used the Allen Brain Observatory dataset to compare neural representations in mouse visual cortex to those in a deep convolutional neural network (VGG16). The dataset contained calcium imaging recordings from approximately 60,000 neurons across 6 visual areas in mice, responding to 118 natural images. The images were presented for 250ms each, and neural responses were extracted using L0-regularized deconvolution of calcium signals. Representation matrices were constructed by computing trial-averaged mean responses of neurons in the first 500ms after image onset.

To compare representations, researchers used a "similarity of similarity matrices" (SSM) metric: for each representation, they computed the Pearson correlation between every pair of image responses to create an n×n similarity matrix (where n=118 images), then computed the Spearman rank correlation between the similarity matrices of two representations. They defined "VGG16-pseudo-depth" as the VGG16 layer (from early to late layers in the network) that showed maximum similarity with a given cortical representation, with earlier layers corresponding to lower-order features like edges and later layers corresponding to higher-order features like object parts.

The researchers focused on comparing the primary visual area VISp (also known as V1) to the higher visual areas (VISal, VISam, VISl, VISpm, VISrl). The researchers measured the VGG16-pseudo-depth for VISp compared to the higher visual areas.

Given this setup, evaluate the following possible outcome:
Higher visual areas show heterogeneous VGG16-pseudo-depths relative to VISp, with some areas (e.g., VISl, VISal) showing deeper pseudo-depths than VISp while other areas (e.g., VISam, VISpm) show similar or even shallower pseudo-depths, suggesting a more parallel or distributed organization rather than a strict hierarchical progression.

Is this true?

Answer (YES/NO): NO